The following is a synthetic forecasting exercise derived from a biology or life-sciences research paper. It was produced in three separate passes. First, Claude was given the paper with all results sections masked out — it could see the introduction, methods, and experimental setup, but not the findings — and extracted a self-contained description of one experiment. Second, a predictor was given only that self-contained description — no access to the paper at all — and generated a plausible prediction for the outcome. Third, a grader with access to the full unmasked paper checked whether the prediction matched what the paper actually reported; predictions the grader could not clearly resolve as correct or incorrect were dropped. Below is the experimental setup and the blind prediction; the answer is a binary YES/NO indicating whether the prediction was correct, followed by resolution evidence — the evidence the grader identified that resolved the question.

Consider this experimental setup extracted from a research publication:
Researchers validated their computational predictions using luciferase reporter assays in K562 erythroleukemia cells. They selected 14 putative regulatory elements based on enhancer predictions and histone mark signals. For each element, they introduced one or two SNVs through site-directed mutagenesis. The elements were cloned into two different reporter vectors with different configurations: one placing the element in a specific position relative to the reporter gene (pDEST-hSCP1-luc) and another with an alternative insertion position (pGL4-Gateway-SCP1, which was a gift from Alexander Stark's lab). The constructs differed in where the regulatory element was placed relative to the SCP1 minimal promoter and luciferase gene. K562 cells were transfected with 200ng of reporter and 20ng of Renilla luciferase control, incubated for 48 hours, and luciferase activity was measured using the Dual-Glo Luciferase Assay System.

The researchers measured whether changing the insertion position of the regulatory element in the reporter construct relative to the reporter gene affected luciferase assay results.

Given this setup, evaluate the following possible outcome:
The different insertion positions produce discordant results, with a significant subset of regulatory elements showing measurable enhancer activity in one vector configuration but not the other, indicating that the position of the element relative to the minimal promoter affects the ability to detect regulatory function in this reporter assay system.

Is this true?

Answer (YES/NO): YES